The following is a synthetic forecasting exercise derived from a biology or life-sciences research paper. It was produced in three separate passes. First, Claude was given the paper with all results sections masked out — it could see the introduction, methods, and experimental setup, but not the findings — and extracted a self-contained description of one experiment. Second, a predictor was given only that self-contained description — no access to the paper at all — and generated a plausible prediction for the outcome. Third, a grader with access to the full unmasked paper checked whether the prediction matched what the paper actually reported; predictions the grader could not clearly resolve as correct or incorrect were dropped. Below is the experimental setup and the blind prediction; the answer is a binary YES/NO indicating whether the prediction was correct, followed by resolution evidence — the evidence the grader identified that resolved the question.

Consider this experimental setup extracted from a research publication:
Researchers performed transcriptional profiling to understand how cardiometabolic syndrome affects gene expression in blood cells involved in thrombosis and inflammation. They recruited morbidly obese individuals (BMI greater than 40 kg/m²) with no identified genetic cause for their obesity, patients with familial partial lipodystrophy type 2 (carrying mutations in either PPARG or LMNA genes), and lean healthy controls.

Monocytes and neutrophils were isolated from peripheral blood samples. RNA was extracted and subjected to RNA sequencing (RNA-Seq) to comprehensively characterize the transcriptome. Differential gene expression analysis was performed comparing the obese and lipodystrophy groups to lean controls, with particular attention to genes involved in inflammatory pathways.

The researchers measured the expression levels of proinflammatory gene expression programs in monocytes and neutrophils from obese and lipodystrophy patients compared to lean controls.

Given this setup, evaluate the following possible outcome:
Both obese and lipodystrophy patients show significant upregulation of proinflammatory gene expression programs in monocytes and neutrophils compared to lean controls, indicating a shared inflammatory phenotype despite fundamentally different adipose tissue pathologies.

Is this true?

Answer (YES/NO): NO